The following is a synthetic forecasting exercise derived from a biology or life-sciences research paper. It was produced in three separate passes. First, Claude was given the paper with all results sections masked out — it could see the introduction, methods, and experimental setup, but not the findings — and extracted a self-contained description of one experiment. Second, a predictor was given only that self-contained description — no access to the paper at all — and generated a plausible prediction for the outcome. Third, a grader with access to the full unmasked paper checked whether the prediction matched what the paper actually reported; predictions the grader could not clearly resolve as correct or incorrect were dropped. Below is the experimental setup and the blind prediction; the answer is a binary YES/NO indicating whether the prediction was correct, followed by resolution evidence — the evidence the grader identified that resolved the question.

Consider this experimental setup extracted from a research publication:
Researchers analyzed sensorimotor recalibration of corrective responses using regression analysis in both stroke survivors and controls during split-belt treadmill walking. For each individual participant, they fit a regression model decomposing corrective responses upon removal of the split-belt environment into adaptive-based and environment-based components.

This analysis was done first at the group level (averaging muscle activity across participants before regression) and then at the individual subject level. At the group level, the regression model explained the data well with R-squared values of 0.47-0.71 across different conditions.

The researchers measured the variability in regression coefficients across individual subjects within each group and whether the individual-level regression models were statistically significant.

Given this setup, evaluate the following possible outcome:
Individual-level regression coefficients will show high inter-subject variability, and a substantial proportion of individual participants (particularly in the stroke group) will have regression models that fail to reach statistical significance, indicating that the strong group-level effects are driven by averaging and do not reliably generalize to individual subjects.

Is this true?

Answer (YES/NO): NO